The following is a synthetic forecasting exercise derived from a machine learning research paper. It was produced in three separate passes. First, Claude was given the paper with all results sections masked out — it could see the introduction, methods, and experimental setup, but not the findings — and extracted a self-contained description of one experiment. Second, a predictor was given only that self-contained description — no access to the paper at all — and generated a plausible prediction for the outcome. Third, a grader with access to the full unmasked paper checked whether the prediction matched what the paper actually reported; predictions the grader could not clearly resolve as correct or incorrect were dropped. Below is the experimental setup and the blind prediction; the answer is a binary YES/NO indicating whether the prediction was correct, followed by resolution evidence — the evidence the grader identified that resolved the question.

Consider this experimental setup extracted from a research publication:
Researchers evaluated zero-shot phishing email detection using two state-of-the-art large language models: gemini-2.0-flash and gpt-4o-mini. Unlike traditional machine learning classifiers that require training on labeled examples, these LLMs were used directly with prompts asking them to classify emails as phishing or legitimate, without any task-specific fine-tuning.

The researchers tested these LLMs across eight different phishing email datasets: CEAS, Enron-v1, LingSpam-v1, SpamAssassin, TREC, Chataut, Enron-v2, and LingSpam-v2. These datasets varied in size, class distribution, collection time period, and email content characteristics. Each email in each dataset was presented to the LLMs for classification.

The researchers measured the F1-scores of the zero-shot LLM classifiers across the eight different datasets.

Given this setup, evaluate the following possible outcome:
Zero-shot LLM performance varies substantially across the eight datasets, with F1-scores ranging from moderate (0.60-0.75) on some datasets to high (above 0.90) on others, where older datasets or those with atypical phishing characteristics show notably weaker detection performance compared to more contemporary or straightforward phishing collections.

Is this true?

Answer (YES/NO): NO